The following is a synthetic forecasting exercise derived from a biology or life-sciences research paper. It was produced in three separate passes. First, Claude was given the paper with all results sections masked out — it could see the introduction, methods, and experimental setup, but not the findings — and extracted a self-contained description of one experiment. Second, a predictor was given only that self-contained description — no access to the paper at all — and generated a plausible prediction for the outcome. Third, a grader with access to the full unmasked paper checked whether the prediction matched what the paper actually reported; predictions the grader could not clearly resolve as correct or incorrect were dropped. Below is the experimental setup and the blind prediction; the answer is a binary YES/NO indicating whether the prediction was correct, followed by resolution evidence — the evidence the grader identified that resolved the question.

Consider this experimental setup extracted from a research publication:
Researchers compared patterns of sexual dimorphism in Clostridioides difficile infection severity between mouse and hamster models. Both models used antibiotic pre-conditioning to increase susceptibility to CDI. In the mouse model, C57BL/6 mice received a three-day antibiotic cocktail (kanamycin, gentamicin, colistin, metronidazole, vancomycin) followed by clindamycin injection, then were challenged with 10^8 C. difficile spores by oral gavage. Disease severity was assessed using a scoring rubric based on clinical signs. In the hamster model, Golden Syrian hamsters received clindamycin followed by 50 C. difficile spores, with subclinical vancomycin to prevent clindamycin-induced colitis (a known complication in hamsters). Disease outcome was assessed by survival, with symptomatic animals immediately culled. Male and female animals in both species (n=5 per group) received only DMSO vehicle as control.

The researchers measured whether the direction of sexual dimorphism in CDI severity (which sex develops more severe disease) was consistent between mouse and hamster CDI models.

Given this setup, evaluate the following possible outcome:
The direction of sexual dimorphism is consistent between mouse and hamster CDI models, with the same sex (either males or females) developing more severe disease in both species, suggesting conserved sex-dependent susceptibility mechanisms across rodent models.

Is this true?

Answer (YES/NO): NO